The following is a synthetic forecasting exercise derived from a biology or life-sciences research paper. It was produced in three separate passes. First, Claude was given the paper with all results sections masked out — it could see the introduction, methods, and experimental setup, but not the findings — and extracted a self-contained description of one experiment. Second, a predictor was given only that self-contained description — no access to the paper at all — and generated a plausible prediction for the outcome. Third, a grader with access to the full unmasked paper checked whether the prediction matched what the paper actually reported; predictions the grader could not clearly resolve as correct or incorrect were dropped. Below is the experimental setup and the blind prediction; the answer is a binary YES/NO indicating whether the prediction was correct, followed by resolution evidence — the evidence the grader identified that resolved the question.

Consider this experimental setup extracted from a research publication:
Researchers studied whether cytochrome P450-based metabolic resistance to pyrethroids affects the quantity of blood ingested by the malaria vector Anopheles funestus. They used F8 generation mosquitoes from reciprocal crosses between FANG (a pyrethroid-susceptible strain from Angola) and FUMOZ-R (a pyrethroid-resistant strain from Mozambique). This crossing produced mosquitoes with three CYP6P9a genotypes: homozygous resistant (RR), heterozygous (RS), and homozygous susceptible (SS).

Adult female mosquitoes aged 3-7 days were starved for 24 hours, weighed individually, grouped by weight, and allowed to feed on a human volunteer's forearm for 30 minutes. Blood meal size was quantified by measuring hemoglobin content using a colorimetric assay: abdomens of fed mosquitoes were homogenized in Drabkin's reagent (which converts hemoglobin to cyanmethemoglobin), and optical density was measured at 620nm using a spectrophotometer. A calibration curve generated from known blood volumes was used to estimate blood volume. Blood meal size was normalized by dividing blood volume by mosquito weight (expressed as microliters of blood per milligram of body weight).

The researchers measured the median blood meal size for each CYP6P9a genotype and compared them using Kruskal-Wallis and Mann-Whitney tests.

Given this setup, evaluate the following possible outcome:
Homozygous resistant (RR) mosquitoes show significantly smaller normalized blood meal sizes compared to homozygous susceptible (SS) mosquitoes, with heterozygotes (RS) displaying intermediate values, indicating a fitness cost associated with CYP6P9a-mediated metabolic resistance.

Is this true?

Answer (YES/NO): NO